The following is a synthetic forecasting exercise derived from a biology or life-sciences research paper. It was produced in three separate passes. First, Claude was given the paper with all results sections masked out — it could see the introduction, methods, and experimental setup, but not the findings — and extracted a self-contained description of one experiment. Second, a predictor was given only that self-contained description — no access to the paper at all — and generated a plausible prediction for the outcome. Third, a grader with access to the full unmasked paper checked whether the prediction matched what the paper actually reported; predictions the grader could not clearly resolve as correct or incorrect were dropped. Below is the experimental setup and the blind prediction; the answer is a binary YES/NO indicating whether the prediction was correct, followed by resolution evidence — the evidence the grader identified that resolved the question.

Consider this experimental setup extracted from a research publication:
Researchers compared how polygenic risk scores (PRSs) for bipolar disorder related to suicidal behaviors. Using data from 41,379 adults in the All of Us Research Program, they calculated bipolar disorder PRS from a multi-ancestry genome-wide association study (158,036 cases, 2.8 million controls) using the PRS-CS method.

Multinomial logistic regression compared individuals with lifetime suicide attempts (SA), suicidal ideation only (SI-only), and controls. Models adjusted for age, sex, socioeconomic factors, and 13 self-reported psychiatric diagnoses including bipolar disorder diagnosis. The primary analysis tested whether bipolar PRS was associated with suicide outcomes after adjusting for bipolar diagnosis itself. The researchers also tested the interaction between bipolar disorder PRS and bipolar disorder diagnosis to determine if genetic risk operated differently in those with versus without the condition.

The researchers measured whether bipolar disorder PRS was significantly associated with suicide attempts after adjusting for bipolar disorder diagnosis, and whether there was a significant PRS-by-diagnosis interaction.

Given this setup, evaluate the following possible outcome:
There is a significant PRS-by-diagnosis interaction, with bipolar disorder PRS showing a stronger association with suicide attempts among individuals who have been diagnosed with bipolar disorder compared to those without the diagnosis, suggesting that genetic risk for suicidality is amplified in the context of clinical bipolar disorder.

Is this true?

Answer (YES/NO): NO